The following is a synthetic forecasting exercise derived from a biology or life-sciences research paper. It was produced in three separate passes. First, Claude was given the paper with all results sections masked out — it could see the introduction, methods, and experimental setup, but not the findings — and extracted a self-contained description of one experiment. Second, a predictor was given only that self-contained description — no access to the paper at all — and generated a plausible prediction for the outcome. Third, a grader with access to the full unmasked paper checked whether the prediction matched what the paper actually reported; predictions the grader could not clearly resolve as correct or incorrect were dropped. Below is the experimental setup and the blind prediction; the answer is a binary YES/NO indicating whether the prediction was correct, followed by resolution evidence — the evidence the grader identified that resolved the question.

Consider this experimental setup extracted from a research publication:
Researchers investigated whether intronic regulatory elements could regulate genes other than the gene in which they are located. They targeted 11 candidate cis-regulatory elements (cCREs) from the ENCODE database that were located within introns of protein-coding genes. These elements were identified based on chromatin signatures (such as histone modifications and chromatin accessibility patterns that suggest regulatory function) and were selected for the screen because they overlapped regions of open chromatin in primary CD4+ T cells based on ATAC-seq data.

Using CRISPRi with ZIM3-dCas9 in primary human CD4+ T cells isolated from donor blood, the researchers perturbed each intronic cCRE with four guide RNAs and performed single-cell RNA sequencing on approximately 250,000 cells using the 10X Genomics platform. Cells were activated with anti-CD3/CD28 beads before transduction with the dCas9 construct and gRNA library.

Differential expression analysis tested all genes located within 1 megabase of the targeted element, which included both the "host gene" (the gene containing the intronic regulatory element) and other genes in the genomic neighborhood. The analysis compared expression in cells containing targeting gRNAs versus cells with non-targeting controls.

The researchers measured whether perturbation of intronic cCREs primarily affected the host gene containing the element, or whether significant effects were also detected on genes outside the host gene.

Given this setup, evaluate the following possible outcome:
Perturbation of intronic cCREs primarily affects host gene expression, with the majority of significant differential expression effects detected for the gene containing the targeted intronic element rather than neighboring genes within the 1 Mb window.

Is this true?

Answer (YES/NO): YES